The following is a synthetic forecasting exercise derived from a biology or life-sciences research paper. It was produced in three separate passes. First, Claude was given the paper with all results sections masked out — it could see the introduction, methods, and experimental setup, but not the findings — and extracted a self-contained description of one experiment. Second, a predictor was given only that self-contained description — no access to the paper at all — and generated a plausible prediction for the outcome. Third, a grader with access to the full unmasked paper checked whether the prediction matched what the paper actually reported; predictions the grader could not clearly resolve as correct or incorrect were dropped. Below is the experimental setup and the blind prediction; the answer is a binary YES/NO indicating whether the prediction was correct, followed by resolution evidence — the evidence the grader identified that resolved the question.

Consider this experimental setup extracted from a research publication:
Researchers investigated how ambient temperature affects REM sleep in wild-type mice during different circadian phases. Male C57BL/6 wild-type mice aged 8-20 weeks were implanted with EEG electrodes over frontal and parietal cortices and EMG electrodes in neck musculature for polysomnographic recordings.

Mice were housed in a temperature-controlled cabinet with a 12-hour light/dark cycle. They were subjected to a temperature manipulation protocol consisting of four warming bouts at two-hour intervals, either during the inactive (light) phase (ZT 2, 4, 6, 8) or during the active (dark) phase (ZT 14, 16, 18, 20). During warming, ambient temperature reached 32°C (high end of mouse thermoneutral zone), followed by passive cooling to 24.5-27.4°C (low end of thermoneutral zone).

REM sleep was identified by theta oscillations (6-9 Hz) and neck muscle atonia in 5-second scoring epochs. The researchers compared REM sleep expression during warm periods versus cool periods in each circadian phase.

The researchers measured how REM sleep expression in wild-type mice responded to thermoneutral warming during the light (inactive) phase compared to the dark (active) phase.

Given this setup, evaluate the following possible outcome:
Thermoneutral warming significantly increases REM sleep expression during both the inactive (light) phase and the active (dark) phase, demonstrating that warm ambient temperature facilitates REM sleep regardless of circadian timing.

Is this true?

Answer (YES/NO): NO